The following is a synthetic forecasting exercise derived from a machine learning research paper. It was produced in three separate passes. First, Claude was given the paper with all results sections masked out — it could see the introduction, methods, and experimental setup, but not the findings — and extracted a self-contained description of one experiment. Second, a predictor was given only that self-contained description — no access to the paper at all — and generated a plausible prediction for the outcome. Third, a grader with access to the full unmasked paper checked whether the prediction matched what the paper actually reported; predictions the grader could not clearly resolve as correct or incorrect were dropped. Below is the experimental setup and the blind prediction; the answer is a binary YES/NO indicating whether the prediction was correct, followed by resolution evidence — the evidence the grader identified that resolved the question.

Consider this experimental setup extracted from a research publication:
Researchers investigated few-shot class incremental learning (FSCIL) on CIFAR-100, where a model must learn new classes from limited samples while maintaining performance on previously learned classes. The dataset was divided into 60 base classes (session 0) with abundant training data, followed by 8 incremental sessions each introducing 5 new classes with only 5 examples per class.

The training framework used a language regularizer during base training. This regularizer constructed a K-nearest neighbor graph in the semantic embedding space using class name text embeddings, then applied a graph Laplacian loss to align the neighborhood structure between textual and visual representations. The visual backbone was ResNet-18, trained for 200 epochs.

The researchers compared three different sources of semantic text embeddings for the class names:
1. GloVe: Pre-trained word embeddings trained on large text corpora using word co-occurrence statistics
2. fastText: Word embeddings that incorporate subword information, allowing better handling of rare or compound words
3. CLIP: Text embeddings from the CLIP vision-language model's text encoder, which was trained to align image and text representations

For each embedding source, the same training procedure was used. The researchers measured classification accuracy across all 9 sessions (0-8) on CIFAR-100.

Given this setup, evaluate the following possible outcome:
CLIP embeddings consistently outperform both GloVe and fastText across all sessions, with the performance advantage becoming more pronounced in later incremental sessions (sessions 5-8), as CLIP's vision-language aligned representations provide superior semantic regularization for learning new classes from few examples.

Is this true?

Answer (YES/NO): NO